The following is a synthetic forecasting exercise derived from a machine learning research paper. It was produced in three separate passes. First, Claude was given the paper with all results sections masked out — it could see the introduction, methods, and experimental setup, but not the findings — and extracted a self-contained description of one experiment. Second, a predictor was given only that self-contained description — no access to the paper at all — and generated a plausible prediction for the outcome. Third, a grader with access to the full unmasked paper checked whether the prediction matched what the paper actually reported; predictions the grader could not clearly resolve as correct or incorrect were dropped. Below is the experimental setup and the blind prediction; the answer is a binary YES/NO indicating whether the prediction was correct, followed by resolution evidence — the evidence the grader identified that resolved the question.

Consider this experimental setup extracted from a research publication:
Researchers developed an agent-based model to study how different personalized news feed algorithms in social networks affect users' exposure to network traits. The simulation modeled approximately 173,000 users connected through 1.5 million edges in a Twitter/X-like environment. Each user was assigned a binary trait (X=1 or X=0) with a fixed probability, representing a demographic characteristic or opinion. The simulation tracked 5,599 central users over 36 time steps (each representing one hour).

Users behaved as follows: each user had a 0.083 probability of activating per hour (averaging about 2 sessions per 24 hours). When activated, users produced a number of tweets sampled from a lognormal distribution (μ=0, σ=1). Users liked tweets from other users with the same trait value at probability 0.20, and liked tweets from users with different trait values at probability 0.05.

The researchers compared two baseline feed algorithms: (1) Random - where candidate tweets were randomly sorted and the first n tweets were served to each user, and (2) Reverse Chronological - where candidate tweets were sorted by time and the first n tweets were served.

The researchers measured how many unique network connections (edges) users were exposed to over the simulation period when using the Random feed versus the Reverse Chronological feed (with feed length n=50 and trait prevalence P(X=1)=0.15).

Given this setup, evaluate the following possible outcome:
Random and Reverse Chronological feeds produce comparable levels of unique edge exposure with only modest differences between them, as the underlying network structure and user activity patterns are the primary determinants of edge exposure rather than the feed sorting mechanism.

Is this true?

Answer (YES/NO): NO